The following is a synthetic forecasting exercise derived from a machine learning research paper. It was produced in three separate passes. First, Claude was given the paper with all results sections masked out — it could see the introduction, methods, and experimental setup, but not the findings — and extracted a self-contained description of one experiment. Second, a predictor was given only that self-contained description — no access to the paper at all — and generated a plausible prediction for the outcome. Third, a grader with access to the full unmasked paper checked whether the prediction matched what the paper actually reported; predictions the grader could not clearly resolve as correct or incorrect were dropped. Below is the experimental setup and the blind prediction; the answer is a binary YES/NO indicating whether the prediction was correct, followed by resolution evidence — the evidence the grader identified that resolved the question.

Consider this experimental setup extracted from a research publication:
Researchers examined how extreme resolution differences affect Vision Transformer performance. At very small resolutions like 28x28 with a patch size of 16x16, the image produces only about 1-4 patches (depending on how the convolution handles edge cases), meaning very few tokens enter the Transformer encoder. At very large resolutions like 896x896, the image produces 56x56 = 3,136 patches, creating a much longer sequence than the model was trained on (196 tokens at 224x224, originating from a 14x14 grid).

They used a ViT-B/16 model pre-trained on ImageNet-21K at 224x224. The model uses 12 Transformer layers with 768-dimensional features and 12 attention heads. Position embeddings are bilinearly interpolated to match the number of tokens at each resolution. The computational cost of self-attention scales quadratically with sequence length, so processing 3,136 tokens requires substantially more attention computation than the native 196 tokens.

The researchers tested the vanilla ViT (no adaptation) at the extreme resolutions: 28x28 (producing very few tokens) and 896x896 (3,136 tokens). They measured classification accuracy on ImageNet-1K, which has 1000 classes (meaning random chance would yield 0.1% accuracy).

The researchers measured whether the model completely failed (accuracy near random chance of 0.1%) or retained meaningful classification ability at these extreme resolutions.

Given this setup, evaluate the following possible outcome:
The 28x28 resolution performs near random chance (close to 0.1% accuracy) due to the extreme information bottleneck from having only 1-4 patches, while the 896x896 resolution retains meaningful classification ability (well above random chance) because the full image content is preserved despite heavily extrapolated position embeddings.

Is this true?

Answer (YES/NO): NO